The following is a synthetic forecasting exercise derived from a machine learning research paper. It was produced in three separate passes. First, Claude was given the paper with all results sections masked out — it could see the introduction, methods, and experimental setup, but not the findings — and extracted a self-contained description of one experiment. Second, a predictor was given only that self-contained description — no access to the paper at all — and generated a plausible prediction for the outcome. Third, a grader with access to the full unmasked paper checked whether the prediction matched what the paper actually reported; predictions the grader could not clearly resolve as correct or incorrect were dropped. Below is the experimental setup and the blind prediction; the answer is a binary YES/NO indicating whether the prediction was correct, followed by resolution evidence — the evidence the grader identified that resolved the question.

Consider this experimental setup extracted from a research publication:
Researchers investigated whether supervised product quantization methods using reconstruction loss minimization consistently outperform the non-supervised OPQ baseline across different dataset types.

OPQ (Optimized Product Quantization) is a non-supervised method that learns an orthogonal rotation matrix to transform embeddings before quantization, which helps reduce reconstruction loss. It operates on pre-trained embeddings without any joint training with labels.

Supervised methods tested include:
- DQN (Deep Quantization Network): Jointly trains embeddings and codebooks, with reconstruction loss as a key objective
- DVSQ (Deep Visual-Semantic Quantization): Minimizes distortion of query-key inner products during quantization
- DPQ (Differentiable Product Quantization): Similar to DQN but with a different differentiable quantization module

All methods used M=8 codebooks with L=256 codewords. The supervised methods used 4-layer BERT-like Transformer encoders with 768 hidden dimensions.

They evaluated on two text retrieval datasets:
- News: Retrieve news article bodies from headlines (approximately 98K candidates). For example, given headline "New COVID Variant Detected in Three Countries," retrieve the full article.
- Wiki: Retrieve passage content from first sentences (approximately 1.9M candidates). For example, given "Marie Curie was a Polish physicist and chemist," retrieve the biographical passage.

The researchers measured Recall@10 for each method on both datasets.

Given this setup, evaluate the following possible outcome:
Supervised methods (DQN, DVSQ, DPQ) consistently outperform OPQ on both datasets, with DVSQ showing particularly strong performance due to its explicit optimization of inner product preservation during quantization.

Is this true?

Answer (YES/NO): NO